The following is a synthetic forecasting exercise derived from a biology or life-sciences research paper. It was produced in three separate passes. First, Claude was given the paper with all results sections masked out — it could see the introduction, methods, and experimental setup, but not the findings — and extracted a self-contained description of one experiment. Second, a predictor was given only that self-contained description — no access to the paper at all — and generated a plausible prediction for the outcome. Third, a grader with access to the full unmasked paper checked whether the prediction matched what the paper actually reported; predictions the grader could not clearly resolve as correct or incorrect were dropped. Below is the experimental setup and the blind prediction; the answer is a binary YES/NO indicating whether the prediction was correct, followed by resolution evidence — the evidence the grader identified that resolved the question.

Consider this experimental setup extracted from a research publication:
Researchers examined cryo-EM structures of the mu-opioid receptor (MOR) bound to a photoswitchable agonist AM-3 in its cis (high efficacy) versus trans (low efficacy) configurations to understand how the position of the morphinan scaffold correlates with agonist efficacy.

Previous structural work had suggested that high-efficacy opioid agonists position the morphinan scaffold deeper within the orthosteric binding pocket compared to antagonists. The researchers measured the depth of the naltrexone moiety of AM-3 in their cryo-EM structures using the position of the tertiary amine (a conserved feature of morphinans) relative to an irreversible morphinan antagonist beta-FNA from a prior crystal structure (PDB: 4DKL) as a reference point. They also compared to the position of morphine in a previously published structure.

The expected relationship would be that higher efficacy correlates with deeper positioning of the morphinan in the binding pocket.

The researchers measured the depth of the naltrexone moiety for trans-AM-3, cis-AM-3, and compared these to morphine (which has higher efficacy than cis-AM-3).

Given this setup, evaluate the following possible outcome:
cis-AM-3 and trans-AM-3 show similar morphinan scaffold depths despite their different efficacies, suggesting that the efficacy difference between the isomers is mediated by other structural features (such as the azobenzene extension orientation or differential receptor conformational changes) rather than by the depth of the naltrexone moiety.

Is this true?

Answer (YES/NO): NO